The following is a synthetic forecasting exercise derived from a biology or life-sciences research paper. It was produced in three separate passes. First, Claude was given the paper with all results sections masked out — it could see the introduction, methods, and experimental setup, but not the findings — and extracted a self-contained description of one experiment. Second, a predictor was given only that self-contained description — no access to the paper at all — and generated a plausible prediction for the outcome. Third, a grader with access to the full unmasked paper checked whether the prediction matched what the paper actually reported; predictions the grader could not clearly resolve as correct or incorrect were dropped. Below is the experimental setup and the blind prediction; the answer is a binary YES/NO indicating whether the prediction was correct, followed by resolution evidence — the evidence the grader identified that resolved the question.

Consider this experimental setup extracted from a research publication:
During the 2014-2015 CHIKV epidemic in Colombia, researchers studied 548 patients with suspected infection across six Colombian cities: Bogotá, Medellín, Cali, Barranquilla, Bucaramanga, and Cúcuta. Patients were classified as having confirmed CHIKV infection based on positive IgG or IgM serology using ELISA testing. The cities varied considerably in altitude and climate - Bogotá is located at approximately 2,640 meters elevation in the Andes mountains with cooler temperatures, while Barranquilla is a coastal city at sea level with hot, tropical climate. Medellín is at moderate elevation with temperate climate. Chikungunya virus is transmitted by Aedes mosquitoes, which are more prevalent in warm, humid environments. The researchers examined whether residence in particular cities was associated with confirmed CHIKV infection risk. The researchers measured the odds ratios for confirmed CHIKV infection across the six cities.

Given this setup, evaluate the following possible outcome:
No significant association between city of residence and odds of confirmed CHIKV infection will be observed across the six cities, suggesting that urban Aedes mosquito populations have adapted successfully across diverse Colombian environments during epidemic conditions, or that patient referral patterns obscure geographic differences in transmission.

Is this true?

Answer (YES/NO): NO